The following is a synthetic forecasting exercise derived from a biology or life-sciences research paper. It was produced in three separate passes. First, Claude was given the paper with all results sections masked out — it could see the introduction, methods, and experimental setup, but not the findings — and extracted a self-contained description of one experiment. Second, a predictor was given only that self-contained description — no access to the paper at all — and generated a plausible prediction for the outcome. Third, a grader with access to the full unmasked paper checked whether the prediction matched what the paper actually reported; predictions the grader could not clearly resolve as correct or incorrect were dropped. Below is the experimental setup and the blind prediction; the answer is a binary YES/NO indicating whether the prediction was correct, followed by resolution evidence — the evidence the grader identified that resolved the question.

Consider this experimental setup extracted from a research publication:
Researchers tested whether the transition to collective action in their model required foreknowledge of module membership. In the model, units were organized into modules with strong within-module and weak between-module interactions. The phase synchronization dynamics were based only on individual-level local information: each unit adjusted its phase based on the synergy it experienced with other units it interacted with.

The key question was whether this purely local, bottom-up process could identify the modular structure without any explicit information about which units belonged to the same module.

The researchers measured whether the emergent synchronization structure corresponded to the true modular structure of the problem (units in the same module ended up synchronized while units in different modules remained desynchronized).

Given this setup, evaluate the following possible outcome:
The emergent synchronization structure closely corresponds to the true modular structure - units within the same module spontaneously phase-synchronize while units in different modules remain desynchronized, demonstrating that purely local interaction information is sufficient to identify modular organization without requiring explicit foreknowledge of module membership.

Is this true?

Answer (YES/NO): YES